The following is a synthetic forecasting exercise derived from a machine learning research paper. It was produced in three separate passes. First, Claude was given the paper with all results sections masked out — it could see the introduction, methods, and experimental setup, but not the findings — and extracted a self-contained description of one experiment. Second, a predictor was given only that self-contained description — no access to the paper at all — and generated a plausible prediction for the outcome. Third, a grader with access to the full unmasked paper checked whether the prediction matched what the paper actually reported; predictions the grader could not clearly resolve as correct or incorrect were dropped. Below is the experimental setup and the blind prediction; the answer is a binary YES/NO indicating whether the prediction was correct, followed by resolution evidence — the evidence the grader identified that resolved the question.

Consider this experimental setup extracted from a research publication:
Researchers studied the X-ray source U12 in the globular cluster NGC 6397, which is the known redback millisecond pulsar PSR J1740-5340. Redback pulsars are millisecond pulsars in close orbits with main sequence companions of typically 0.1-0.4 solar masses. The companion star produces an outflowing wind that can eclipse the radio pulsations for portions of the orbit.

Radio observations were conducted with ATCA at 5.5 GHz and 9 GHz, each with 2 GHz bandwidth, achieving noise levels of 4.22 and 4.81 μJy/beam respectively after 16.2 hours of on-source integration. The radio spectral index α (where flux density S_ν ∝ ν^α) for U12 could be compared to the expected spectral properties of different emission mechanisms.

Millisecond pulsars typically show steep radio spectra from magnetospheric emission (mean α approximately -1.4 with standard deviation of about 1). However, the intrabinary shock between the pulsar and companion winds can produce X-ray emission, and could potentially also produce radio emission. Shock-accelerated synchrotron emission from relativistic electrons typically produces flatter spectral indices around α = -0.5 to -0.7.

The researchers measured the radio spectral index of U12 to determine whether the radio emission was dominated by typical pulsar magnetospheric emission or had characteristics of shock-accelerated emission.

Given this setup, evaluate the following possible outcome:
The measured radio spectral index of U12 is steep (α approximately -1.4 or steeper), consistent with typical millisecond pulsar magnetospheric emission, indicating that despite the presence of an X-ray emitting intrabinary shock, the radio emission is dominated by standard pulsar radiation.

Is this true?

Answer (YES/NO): YES